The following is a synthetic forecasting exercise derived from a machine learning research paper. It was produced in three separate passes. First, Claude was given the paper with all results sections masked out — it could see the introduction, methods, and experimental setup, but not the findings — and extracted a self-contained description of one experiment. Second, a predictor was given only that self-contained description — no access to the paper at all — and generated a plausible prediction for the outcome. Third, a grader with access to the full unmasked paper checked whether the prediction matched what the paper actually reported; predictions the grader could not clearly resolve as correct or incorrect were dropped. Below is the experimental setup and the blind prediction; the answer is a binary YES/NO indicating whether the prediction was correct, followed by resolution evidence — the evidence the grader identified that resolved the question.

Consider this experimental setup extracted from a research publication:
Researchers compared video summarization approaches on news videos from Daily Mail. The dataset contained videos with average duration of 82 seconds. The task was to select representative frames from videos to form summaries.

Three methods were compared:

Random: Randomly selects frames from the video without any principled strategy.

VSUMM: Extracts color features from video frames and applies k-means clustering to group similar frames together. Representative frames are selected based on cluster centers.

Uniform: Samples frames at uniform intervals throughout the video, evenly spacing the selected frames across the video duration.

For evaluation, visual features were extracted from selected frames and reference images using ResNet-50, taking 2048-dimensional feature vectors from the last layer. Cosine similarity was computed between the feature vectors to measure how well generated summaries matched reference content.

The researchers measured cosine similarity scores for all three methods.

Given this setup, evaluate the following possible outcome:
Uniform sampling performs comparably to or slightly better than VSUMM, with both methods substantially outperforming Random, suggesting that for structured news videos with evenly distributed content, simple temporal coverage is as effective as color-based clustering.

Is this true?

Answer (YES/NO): NO